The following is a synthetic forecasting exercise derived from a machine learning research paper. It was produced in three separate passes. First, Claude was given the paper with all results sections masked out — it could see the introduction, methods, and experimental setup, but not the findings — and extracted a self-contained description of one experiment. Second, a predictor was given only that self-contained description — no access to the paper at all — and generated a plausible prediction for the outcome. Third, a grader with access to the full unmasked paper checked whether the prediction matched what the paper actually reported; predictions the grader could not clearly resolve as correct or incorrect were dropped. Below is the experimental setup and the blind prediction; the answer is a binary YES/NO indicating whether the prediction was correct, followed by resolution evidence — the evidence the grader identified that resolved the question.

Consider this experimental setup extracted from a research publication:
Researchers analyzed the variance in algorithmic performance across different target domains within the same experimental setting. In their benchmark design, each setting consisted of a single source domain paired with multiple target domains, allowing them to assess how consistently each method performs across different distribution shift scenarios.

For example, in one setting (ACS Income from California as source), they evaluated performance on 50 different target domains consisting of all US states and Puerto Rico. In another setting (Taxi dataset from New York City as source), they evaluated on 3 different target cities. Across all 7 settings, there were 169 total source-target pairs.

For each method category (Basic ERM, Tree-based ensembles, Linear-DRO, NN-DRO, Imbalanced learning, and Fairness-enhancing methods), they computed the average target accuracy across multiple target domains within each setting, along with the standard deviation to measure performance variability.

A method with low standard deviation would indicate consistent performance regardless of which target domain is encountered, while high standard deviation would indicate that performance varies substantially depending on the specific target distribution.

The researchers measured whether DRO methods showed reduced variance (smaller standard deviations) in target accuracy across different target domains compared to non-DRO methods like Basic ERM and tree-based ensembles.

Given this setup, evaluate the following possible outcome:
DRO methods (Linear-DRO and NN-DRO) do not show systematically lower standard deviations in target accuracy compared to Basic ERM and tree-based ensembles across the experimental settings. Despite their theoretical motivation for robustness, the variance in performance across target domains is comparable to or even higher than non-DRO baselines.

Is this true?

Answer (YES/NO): YES